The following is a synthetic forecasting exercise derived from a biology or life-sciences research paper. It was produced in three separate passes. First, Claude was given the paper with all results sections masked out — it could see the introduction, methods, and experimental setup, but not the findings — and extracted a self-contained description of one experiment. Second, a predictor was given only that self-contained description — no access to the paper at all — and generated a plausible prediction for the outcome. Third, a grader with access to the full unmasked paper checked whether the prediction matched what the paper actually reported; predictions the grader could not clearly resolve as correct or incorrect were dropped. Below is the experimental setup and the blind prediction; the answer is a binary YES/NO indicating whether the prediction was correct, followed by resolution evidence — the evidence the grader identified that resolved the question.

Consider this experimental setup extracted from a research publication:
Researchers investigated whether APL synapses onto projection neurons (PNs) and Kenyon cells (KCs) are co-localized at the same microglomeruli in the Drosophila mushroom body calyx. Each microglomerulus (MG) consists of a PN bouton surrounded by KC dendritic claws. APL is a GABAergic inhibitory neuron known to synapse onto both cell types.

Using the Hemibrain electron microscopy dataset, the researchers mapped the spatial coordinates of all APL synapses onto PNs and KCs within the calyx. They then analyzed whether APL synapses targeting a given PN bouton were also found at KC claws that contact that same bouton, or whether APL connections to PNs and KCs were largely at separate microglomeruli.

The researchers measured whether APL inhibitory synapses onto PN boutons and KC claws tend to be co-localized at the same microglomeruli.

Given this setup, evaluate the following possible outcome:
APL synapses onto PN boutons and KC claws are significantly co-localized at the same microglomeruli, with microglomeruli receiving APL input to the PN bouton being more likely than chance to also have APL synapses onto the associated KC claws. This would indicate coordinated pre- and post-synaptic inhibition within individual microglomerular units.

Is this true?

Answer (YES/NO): YES